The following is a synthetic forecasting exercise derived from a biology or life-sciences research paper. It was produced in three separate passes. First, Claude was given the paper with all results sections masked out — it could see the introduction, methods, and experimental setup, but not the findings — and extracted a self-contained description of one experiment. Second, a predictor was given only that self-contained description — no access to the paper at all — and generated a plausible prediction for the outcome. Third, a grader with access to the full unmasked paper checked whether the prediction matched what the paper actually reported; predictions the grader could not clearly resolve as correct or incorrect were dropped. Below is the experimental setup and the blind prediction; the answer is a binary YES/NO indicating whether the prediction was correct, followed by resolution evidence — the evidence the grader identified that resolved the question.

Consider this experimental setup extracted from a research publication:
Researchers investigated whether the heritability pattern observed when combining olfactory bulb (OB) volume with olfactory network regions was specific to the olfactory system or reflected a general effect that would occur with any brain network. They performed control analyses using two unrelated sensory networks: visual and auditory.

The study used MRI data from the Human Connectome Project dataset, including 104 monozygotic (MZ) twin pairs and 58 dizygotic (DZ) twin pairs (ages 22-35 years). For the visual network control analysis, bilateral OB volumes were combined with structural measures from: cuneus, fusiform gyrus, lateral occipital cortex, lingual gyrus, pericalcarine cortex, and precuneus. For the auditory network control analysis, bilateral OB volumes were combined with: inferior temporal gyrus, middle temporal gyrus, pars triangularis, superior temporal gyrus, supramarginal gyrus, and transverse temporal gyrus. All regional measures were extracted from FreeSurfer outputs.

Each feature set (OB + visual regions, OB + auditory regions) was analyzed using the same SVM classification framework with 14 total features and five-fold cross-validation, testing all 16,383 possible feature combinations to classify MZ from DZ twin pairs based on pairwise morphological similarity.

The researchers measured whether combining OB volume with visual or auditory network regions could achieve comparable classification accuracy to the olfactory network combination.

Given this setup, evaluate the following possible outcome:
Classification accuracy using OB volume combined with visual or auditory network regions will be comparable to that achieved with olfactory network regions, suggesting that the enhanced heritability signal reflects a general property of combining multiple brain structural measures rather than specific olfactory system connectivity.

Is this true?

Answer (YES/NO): NO